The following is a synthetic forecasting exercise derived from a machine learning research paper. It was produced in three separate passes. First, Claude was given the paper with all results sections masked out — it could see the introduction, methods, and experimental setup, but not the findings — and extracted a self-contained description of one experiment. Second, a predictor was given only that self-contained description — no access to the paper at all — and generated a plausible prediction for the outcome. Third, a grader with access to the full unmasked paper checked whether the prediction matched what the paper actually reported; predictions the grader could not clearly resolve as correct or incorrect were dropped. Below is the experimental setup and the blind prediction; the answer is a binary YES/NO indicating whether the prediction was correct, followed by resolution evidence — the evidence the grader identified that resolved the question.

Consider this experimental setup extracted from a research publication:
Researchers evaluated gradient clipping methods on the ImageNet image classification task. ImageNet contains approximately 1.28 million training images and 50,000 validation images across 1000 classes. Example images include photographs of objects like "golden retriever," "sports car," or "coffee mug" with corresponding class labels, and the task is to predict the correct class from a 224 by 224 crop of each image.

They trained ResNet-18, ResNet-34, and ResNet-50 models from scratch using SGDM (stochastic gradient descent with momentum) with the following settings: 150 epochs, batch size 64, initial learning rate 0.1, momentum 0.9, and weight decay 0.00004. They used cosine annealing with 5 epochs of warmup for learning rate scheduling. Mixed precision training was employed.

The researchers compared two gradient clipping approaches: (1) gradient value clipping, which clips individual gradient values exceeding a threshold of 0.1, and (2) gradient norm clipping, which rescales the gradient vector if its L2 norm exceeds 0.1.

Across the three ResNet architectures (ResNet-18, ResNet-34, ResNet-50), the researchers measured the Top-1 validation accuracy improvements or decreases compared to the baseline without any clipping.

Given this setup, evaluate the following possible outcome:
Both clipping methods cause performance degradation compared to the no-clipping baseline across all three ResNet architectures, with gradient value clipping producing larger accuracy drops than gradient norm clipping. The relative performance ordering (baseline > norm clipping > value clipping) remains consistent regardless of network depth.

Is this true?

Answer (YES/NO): NO